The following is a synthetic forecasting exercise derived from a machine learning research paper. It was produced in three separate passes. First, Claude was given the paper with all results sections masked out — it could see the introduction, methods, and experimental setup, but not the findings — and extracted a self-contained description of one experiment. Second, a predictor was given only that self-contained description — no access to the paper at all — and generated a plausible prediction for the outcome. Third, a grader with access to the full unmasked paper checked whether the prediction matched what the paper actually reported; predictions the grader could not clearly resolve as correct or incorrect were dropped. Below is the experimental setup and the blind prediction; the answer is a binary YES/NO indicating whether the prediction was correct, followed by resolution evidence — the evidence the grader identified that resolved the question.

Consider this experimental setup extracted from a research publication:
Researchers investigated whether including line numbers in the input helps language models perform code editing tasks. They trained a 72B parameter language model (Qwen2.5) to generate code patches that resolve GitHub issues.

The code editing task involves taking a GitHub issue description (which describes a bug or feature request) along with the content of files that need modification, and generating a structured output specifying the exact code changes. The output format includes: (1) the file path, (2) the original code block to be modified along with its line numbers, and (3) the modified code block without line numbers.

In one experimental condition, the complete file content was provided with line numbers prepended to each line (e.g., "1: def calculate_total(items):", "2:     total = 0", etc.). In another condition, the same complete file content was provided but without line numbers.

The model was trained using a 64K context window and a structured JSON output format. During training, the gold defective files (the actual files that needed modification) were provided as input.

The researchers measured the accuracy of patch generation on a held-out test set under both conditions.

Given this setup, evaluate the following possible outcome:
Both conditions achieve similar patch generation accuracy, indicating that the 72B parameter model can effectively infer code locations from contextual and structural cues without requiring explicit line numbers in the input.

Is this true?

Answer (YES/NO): NO